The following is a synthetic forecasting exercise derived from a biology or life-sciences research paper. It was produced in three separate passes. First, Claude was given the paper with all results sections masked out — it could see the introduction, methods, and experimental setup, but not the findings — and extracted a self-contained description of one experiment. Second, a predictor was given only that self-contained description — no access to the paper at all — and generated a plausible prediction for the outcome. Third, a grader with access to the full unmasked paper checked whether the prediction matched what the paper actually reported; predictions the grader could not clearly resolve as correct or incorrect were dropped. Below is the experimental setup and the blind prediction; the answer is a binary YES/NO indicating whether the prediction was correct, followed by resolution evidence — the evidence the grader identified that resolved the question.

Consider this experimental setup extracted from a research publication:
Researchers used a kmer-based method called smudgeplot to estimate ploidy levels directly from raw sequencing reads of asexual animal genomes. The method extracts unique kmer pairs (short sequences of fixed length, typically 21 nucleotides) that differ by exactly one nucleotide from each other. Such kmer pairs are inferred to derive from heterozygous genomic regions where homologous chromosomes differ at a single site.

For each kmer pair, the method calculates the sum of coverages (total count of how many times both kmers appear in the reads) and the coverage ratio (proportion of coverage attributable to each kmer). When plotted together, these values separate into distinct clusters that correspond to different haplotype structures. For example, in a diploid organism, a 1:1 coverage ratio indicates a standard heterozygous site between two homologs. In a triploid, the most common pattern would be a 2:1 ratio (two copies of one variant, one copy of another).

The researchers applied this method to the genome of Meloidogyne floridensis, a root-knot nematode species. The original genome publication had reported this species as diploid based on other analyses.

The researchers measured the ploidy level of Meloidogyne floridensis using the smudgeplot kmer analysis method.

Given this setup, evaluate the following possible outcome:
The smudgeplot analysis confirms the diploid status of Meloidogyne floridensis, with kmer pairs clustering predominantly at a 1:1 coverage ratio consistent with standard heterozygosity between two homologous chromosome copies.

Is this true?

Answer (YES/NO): NO